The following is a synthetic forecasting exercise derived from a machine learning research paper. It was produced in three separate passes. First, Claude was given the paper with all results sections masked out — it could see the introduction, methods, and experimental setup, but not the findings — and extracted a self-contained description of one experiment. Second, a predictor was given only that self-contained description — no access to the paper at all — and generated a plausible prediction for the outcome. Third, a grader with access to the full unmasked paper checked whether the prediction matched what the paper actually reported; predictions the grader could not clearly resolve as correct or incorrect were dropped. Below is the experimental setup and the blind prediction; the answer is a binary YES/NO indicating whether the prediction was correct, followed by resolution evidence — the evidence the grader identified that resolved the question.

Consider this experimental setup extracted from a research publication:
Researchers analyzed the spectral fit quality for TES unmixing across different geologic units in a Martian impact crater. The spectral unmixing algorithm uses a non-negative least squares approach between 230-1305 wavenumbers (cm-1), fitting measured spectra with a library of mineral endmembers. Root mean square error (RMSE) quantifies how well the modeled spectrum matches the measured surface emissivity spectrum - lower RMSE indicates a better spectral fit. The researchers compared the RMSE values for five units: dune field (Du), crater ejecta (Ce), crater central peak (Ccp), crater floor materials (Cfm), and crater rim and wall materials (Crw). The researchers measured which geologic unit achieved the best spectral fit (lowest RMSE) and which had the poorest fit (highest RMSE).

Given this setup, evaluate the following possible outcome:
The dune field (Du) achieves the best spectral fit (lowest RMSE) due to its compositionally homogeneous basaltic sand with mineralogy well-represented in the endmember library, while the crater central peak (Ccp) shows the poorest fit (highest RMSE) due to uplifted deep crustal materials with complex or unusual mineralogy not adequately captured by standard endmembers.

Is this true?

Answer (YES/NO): NO